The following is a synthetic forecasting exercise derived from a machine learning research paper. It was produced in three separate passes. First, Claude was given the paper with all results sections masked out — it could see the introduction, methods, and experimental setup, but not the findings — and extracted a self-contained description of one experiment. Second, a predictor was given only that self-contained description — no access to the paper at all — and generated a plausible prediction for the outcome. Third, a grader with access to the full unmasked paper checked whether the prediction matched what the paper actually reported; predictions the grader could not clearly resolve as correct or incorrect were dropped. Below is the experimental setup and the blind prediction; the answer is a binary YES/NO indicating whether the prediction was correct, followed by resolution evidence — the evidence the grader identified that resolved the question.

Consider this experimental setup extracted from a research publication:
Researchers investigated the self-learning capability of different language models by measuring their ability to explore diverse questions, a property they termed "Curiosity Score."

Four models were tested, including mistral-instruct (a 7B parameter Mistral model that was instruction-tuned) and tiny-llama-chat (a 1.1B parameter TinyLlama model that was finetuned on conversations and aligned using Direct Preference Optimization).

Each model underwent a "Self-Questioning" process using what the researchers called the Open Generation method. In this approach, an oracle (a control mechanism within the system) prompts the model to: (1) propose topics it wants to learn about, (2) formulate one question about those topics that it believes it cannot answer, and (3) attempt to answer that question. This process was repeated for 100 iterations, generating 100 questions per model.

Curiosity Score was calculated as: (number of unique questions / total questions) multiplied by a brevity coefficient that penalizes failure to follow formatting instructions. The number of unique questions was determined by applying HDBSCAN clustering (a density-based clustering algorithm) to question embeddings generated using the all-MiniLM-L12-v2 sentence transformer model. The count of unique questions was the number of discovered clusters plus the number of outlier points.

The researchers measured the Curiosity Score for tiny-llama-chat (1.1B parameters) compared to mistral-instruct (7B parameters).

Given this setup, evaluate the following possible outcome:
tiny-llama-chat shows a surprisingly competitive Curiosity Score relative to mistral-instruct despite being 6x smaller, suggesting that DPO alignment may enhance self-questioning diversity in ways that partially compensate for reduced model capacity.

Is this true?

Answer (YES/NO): NO